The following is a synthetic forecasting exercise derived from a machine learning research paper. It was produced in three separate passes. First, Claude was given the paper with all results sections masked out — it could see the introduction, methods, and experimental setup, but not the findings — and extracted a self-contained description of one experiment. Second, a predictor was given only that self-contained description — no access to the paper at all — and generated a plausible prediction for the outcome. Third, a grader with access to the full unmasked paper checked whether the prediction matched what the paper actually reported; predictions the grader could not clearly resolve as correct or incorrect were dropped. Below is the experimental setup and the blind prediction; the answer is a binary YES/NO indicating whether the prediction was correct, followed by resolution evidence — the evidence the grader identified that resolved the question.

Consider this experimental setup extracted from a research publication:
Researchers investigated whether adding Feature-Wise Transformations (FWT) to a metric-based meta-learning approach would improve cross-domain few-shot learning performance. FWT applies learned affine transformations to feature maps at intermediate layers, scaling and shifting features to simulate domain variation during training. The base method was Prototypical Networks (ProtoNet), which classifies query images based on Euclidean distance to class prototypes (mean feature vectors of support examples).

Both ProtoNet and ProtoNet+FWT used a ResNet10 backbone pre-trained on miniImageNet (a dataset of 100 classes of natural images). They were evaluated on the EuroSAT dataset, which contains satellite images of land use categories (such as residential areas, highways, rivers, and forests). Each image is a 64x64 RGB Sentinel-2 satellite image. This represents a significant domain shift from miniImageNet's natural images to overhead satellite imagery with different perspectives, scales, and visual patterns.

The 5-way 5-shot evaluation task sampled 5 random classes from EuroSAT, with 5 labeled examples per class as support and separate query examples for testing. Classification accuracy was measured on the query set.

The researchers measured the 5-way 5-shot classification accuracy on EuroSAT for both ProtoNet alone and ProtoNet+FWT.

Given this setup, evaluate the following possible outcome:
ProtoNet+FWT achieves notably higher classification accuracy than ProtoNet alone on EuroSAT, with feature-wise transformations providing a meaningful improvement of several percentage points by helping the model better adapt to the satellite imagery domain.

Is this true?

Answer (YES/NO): NO